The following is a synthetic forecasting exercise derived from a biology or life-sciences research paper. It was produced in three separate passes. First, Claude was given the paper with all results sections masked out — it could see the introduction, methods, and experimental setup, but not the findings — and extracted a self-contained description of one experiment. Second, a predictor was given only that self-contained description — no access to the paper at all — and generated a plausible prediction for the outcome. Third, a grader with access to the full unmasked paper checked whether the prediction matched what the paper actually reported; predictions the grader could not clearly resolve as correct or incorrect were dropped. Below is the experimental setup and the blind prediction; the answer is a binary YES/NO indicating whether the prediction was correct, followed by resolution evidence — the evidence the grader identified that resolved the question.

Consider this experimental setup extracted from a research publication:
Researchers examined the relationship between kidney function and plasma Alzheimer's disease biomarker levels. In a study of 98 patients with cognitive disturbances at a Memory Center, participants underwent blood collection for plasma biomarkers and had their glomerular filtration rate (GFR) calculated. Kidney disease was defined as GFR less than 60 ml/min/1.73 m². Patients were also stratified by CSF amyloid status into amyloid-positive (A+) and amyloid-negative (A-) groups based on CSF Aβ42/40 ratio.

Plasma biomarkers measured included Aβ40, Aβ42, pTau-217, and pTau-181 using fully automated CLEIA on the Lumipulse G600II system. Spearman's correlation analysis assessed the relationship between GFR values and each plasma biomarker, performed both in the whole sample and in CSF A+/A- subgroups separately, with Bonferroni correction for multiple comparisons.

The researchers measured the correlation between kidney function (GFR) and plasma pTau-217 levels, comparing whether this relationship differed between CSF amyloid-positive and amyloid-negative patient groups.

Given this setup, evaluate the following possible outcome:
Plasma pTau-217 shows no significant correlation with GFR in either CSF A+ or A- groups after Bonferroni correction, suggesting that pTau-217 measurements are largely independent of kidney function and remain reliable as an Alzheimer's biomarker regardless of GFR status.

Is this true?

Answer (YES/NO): NO